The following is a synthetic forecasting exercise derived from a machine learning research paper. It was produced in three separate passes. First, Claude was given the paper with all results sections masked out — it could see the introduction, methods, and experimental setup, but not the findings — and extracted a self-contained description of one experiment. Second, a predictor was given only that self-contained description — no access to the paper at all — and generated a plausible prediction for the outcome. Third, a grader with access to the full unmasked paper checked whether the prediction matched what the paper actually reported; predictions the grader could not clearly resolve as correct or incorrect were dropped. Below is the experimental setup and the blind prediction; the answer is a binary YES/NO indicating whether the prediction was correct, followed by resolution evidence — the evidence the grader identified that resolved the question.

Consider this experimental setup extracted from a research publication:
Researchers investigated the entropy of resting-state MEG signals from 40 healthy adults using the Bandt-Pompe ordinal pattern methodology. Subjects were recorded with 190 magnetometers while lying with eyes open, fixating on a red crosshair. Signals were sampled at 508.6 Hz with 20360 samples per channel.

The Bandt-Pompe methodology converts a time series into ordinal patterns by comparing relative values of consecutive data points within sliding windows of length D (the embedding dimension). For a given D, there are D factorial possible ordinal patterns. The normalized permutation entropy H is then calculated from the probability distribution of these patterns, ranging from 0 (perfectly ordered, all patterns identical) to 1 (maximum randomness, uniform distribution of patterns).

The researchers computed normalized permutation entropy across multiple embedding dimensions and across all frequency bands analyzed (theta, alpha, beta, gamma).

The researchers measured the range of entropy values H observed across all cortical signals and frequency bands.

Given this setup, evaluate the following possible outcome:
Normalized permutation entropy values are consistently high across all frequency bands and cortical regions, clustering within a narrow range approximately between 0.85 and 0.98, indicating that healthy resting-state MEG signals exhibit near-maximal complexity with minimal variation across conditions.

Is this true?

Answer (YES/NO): NO